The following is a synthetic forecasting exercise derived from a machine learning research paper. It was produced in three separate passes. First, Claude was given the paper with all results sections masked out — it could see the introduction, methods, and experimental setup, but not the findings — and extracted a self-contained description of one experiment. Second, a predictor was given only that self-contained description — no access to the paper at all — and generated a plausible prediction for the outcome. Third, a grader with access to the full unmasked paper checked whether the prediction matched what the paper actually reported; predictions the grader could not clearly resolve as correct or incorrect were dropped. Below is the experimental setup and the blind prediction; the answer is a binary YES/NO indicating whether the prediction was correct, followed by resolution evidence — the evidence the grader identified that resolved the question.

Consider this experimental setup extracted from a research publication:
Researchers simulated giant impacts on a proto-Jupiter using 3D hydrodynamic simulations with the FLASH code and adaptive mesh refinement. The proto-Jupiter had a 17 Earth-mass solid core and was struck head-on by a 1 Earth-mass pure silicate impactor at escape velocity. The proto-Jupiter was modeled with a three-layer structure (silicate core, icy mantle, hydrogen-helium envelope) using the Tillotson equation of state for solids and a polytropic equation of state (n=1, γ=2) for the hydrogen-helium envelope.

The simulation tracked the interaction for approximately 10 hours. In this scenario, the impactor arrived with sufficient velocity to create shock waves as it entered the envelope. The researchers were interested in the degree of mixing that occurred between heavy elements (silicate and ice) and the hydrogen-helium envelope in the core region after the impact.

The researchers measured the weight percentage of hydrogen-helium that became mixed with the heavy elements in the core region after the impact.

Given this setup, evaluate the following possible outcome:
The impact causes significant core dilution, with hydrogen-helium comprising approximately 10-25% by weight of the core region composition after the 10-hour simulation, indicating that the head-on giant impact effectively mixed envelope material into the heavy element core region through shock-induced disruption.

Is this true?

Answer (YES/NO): NO